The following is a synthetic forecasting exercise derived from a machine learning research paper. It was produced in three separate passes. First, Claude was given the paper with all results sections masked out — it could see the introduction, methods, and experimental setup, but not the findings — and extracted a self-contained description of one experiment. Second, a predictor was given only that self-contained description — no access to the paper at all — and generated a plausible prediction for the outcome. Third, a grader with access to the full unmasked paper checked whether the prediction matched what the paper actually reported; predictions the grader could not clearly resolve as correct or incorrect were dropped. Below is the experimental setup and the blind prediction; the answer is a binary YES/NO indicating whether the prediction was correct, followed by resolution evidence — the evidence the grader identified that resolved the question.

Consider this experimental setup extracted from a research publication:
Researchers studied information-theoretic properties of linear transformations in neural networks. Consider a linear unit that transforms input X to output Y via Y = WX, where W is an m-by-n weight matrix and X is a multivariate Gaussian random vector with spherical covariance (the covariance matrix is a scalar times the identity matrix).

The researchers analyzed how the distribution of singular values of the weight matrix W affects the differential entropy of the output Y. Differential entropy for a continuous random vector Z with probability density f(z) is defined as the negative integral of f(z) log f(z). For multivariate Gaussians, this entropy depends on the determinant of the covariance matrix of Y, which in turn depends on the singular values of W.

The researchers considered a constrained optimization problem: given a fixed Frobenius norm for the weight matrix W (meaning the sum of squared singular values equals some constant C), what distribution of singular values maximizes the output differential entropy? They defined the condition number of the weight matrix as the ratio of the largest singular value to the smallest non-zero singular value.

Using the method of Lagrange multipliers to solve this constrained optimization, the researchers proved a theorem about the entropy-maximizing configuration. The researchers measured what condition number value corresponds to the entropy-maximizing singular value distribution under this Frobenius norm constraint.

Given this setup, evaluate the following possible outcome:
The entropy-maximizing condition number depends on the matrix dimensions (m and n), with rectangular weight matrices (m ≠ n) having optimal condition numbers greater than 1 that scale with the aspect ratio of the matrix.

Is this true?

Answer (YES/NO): NO